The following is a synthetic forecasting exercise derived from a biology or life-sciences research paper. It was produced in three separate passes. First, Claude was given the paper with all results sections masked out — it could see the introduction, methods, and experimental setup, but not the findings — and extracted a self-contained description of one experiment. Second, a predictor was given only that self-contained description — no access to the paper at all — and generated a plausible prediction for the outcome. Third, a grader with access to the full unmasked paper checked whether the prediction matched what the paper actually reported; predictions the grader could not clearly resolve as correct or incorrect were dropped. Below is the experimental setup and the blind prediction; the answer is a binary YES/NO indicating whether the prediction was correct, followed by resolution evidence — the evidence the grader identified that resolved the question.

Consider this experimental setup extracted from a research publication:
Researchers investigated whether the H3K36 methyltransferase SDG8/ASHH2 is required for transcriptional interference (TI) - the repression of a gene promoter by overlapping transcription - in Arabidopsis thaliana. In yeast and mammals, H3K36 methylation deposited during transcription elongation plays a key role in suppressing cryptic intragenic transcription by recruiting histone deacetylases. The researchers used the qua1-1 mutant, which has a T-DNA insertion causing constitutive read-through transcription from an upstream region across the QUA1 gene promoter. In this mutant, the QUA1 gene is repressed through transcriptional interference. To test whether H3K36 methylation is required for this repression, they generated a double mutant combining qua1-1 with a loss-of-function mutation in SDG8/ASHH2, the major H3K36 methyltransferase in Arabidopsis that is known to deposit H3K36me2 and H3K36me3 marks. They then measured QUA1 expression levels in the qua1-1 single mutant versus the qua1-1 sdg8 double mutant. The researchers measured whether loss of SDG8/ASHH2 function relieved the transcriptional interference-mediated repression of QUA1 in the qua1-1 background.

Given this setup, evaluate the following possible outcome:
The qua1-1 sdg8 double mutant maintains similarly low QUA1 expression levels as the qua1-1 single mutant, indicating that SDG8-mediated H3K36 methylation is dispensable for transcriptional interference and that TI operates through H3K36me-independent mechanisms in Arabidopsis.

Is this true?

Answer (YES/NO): YES